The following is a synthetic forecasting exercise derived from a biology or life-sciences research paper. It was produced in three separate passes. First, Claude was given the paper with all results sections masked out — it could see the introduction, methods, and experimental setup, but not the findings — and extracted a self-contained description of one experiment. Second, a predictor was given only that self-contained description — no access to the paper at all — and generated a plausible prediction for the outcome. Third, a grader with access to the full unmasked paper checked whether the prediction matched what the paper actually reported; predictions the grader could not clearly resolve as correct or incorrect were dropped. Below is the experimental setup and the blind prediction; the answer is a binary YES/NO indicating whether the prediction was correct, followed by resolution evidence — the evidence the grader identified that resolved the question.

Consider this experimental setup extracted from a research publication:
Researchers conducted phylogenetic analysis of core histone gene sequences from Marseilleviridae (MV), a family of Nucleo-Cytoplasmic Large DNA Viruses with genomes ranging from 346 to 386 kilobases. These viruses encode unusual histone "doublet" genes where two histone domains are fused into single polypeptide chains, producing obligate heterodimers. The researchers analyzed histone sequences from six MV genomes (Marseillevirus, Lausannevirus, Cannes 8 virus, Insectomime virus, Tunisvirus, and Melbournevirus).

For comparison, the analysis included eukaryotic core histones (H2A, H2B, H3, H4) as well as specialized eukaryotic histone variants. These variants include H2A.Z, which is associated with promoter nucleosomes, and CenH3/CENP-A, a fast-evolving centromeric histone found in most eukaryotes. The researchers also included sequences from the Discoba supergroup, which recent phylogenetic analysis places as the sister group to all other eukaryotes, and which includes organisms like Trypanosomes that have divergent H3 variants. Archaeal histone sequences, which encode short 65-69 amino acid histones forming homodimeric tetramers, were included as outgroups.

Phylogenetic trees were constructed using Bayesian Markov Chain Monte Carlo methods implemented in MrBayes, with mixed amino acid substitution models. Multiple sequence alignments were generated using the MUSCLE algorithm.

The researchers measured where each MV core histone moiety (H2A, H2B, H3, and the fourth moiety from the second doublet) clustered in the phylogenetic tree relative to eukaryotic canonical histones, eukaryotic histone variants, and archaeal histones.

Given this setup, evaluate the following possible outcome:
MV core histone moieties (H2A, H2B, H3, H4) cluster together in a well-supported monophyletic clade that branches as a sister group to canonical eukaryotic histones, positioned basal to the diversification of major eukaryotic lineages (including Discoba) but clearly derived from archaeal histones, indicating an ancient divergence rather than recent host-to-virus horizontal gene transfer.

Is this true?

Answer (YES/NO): NO